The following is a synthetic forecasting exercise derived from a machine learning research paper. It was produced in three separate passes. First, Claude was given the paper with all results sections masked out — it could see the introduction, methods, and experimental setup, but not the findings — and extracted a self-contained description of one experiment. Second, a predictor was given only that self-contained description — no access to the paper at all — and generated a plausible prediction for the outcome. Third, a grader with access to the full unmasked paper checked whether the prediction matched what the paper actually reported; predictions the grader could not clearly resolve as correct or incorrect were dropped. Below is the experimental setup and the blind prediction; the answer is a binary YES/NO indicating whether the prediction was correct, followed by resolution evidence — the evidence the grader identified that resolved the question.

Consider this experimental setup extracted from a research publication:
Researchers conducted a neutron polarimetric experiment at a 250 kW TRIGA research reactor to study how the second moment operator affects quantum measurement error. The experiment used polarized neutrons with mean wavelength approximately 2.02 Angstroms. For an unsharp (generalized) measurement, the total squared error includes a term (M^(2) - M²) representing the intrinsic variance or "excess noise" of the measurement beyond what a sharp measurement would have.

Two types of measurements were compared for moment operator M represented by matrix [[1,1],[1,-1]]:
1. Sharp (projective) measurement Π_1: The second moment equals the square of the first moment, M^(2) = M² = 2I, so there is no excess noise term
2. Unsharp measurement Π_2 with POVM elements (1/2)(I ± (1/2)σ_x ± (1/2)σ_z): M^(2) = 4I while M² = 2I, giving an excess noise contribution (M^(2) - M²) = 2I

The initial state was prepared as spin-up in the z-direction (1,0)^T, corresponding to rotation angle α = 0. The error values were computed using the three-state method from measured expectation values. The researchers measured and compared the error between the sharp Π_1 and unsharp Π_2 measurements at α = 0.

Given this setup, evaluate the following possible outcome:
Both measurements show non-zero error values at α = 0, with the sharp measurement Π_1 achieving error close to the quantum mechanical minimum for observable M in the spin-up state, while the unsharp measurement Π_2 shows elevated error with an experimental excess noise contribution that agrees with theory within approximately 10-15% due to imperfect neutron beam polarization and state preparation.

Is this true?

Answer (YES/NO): NO